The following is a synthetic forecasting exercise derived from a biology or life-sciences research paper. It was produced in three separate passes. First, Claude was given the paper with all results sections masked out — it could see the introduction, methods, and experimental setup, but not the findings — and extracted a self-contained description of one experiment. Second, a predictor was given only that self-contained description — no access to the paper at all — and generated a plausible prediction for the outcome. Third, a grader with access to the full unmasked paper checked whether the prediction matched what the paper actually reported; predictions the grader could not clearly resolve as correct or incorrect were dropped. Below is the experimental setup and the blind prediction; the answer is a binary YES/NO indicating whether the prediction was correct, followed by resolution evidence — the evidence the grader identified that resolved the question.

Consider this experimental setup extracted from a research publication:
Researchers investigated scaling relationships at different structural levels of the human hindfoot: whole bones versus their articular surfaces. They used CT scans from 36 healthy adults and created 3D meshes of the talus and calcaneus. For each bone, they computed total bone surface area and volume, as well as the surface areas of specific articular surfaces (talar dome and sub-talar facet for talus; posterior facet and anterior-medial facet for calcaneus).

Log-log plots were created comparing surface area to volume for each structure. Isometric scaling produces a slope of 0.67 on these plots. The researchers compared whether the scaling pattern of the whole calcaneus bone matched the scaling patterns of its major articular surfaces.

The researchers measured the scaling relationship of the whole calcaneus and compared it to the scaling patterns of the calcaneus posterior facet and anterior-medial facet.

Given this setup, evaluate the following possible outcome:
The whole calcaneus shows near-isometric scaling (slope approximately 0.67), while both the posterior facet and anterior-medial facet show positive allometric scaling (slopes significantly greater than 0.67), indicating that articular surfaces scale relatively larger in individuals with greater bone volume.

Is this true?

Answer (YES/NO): NO